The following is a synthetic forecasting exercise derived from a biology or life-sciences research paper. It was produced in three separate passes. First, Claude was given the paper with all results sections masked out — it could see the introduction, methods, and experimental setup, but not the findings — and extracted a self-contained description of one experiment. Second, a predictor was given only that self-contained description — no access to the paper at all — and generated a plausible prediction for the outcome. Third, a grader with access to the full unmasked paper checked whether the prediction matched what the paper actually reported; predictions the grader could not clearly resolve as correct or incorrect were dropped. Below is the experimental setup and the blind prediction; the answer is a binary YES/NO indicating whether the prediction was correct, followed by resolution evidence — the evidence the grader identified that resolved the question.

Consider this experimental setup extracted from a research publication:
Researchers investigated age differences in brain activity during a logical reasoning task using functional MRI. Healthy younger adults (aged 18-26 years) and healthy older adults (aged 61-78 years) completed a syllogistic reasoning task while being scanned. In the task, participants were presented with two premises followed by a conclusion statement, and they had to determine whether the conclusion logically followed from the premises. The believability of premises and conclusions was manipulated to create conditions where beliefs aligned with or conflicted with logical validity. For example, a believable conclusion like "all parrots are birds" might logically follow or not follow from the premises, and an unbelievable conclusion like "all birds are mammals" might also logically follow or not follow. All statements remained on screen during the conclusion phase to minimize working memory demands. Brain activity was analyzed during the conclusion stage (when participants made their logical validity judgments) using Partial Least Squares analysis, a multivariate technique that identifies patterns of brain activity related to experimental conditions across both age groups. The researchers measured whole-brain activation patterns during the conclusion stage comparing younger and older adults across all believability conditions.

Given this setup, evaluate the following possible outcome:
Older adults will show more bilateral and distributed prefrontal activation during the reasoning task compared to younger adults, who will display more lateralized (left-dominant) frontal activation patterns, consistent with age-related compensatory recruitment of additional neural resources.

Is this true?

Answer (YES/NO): NO